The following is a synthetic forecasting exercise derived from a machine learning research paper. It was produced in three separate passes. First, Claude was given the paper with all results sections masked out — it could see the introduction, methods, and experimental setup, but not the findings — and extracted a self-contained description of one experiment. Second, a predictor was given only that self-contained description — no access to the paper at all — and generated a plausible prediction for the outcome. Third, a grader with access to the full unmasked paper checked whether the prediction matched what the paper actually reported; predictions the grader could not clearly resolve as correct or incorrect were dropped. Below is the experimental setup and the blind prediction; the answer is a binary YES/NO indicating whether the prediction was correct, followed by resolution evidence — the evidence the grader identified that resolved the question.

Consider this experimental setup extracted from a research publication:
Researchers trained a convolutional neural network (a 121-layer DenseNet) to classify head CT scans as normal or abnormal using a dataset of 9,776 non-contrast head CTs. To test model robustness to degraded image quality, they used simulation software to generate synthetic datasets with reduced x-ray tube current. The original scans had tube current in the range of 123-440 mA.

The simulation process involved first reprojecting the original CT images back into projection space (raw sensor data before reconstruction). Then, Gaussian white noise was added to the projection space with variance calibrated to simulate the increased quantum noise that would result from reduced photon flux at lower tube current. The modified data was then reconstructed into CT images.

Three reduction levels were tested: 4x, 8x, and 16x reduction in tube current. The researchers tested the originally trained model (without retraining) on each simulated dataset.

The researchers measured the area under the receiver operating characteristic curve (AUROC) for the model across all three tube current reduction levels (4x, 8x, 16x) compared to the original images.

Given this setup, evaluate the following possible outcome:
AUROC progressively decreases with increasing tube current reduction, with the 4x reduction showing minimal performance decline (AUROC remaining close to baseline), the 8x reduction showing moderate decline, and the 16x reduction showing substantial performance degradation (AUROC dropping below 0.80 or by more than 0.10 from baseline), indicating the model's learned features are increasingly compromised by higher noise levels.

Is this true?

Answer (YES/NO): NO